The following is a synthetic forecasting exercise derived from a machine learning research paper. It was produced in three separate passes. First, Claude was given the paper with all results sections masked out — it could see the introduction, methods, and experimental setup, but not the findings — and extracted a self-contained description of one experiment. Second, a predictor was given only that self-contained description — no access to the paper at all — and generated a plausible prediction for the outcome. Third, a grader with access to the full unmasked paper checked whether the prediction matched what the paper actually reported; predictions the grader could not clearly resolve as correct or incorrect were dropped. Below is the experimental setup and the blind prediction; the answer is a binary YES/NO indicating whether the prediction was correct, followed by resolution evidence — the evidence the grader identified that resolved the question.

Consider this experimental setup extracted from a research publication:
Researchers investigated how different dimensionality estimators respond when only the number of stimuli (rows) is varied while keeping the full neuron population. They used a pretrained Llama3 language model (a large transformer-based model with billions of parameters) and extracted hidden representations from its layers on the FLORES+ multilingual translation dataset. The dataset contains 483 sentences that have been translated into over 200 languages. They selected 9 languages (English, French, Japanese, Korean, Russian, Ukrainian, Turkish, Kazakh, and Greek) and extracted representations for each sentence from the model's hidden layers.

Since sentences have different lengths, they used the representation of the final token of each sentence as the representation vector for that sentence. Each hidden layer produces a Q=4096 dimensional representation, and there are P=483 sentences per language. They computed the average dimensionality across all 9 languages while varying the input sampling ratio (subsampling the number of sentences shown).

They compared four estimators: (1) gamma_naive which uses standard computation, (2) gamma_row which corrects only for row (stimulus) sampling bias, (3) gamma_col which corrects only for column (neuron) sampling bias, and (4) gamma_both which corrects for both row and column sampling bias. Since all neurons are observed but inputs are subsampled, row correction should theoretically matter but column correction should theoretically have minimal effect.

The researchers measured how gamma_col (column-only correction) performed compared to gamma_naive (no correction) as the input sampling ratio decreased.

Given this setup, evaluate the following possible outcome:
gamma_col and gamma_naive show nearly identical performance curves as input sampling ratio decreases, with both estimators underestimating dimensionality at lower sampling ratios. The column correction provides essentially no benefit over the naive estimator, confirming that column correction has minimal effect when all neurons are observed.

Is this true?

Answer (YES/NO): YES